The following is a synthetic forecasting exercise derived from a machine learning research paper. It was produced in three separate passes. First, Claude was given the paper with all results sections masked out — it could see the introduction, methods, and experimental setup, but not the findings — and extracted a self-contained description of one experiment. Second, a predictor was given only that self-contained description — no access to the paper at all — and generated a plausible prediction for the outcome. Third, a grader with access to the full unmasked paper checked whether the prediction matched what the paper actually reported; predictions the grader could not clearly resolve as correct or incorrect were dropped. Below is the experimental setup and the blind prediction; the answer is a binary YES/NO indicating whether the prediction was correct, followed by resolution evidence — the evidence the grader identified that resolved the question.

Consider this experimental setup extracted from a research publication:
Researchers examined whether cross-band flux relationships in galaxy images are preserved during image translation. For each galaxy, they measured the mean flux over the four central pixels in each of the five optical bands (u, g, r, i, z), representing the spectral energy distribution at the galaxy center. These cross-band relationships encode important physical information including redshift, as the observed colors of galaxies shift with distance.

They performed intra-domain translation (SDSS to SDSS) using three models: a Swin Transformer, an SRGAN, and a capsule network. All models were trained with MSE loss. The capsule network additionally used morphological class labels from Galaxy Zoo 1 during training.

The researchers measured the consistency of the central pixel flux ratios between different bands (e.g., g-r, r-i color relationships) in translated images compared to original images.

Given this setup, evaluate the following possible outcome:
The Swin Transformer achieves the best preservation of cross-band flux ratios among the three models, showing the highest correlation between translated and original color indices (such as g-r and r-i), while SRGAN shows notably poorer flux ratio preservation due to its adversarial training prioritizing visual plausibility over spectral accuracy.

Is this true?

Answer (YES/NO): YES